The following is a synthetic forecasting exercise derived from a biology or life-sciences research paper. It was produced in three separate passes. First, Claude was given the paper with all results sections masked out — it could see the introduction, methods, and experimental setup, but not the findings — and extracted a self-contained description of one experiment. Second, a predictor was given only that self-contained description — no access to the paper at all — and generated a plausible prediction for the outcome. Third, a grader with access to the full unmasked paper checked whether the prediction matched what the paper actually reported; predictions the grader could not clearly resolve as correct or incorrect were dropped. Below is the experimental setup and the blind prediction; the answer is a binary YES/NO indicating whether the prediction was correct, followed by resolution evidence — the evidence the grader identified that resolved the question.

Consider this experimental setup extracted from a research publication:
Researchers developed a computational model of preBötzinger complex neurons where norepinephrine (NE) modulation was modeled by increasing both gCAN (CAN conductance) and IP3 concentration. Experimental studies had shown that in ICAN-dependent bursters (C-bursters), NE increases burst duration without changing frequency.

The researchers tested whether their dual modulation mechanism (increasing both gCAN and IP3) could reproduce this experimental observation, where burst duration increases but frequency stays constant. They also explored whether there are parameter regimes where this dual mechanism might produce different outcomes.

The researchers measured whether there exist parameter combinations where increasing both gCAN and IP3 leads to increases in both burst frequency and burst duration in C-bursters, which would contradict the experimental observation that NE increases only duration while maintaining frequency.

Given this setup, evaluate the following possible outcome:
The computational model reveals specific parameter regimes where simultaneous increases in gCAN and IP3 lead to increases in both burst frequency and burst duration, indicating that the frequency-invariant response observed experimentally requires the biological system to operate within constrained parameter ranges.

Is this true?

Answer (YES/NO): YES